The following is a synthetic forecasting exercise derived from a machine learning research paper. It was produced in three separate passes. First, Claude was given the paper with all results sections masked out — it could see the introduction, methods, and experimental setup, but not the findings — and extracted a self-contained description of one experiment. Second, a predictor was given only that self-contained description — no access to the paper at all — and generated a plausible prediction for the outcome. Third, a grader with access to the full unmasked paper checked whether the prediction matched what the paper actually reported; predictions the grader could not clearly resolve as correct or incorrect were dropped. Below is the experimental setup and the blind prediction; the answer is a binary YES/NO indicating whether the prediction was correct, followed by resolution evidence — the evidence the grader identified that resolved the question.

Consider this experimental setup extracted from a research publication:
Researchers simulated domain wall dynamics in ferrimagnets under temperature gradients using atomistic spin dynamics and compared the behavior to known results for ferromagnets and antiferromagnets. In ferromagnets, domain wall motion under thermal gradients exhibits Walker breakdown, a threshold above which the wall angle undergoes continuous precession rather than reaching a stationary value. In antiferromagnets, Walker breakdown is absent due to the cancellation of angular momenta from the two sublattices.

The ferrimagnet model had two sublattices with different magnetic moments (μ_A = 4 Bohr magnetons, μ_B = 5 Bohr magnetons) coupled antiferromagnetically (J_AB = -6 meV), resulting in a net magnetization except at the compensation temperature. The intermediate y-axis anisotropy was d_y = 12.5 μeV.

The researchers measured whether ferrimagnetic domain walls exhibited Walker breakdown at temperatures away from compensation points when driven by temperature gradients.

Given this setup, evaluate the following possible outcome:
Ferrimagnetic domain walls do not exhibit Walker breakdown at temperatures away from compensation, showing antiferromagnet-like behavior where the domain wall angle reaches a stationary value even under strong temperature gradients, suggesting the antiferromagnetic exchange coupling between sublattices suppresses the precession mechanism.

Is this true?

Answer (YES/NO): NO